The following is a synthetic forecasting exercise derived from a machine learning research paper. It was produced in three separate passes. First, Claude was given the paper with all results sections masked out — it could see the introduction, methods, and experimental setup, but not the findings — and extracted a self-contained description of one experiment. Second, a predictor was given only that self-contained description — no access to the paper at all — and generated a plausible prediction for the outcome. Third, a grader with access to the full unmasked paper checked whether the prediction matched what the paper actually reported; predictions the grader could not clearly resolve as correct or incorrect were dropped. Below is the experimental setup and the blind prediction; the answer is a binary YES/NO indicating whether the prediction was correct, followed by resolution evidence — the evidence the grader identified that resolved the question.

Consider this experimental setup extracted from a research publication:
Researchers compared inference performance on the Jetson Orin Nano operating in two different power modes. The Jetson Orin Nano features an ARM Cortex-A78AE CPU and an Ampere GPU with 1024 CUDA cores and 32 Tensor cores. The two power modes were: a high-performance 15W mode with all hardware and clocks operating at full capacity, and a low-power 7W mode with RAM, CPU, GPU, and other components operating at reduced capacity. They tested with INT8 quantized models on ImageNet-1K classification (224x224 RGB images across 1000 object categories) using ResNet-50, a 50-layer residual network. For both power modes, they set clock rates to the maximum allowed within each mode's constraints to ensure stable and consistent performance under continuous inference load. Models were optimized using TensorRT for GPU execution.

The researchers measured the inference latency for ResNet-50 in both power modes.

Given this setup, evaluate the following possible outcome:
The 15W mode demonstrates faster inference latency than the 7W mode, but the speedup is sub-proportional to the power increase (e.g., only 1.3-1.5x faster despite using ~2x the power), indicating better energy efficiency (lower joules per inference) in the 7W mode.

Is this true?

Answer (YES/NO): NO